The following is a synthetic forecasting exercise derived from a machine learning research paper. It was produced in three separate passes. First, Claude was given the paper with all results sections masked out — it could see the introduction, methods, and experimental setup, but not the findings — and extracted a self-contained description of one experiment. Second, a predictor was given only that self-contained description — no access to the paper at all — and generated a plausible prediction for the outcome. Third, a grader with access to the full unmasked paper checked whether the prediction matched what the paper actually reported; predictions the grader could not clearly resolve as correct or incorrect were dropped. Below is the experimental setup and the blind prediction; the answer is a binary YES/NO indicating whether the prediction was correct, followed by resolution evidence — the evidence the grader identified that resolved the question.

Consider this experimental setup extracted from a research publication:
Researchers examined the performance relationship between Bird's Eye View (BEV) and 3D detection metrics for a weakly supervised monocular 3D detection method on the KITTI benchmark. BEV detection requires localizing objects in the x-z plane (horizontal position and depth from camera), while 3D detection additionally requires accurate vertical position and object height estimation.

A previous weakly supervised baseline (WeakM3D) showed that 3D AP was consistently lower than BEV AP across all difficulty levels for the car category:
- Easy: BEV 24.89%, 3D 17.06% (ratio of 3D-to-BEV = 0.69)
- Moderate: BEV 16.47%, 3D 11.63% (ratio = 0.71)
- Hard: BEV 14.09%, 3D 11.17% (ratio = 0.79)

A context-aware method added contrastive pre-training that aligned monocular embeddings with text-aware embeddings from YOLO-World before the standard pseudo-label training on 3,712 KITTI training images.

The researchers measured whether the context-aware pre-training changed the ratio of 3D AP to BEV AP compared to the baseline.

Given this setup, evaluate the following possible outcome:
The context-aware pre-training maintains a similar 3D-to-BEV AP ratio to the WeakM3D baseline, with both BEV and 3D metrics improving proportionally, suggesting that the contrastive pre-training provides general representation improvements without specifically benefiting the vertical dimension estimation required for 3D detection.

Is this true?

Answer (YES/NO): NO